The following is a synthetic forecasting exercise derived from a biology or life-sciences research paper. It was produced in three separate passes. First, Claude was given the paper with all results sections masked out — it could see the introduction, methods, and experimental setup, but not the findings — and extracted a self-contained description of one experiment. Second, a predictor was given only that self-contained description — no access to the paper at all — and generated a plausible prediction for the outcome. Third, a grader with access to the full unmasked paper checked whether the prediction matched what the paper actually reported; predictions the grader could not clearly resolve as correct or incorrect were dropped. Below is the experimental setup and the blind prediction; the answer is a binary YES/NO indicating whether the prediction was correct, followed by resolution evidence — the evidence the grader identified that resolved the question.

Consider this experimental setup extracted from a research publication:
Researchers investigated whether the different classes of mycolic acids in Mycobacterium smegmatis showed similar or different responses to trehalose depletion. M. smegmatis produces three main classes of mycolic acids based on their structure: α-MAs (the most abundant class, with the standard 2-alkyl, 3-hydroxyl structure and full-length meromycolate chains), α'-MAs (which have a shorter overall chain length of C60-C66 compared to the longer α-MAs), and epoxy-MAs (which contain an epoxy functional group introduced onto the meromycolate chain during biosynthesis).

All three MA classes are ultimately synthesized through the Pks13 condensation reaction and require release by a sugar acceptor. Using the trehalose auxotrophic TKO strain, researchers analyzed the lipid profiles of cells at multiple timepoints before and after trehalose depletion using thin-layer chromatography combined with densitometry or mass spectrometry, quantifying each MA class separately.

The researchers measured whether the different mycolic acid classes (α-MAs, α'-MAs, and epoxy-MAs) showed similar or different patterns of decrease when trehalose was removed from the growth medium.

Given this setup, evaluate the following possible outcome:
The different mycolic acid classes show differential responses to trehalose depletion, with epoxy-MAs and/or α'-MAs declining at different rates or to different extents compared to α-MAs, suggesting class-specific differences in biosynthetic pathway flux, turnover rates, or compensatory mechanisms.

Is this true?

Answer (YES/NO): NO